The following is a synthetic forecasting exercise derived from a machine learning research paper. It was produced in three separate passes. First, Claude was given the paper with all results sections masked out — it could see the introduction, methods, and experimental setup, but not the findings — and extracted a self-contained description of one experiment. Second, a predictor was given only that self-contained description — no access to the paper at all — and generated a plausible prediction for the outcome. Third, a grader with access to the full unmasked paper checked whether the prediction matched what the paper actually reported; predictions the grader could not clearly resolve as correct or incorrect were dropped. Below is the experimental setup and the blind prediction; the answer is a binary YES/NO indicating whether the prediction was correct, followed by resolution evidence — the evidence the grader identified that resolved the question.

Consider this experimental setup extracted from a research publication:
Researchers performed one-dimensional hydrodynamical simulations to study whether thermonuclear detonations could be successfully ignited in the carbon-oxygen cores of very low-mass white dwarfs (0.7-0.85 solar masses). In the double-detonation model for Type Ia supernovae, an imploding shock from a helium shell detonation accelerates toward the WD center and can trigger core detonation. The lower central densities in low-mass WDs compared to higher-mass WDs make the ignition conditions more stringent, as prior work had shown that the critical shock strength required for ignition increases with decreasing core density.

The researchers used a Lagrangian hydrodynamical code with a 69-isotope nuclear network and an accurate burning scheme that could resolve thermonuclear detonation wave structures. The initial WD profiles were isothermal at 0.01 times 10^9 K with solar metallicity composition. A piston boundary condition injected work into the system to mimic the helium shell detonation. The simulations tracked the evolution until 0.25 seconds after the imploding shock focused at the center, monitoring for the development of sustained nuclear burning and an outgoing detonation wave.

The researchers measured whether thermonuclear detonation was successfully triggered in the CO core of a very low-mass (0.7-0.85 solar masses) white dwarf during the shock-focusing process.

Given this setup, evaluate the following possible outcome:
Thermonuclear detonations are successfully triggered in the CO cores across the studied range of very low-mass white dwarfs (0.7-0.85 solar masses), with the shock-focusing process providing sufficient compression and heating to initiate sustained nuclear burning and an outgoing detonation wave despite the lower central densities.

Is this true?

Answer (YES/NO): YES